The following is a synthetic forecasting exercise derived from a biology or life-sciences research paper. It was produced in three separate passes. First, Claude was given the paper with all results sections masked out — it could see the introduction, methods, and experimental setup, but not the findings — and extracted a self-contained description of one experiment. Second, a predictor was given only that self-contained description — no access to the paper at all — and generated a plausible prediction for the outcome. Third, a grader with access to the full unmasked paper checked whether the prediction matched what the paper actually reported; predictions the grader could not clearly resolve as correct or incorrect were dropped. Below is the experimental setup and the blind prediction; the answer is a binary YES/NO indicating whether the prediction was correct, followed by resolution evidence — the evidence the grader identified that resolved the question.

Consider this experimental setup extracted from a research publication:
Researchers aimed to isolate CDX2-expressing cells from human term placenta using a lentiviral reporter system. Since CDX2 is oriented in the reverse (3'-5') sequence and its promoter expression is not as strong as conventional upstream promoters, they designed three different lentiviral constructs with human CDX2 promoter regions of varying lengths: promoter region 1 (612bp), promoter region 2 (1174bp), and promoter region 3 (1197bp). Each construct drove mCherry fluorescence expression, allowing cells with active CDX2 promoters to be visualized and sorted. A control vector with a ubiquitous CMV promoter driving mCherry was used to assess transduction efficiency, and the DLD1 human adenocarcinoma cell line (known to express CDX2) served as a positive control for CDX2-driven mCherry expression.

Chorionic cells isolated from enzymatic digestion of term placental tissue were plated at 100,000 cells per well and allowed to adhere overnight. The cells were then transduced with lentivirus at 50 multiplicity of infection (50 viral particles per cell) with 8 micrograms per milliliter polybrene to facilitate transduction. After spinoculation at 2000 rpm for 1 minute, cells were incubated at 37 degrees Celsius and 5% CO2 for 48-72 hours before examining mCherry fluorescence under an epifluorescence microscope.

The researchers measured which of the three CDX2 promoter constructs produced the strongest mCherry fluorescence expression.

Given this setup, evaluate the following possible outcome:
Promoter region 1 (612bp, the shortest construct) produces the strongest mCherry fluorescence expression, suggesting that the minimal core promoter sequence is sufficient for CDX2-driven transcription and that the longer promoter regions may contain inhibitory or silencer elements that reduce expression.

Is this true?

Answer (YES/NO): YES